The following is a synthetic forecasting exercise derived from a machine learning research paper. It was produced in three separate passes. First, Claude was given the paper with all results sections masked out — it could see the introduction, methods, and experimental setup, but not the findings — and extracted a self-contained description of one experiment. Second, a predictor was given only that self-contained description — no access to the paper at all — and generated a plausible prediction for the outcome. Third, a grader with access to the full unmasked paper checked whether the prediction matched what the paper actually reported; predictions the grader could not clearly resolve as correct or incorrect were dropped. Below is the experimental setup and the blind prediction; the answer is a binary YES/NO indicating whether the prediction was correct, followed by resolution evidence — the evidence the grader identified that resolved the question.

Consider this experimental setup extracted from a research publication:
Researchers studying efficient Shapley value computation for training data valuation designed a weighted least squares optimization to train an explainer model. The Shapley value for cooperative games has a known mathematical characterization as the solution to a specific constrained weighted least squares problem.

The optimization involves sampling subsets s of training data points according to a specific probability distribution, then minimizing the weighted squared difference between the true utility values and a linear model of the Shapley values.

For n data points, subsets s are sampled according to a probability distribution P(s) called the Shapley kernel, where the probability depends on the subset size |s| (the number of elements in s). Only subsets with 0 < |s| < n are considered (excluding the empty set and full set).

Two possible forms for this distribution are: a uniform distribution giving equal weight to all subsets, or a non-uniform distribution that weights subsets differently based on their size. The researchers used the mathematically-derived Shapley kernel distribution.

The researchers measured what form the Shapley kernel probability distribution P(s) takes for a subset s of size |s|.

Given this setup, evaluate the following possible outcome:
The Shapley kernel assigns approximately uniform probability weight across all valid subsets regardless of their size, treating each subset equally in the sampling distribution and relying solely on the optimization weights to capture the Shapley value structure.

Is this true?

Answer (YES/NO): NO